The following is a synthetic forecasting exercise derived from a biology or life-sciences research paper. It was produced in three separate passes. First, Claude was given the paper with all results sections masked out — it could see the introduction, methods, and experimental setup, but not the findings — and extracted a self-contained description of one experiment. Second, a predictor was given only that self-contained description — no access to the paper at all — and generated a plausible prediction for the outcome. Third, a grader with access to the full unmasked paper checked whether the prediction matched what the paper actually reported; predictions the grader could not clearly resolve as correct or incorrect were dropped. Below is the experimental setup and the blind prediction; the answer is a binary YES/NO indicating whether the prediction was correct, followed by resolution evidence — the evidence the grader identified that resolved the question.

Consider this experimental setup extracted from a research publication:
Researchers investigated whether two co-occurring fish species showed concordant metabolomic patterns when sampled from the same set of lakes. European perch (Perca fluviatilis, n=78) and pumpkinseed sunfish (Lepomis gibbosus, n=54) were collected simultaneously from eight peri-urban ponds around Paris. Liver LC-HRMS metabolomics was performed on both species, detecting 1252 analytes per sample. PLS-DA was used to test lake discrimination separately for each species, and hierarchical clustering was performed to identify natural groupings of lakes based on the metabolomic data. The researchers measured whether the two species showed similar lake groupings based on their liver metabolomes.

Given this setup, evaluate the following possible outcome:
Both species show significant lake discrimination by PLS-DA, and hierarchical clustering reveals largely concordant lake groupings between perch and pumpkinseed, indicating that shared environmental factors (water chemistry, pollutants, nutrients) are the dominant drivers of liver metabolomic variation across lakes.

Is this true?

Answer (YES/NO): YES